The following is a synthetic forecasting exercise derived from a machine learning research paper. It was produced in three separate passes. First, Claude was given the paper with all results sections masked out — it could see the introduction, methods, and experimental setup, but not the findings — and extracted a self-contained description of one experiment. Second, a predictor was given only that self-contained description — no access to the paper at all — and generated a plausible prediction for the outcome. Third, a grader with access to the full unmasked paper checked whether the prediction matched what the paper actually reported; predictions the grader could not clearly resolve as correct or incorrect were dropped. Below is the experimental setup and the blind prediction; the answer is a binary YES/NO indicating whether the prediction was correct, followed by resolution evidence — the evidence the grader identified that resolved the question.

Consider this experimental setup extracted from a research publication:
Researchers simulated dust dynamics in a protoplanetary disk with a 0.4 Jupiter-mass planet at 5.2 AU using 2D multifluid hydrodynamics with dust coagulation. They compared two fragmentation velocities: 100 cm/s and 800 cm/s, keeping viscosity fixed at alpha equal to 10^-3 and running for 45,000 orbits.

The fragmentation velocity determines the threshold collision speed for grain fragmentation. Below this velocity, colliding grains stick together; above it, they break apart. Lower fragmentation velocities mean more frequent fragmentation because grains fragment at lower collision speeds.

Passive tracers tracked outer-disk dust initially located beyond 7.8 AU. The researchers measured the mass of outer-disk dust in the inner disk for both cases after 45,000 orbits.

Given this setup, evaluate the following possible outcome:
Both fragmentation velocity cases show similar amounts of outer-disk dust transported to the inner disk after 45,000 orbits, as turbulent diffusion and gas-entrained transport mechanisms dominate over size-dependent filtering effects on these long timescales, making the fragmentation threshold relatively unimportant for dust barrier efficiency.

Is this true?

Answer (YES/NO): NO